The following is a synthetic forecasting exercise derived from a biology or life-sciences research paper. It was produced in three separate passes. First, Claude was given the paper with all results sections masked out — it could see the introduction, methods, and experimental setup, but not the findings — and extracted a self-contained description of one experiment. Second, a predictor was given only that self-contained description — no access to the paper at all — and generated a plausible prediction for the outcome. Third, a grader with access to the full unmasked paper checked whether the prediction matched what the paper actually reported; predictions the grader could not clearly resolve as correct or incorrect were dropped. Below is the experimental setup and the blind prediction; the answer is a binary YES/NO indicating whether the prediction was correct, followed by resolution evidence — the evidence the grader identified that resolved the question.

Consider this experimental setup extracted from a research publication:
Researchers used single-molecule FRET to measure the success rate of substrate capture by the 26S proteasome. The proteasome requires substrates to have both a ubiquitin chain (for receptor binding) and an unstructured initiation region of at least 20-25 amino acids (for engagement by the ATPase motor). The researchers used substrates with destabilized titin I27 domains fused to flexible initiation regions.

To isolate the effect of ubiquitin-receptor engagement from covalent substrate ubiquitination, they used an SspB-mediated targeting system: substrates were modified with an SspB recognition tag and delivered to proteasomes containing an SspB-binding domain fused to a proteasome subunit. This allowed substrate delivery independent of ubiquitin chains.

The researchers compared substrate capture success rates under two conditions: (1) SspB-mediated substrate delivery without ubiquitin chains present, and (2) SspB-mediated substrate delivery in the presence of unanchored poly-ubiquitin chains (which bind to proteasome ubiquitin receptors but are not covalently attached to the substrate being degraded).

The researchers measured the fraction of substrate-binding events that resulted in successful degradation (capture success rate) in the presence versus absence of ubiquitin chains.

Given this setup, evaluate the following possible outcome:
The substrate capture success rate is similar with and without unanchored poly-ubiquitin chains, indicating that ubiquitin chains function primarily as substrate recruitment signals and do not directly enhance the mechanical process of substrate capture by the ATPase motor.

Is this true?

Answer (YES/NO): NO